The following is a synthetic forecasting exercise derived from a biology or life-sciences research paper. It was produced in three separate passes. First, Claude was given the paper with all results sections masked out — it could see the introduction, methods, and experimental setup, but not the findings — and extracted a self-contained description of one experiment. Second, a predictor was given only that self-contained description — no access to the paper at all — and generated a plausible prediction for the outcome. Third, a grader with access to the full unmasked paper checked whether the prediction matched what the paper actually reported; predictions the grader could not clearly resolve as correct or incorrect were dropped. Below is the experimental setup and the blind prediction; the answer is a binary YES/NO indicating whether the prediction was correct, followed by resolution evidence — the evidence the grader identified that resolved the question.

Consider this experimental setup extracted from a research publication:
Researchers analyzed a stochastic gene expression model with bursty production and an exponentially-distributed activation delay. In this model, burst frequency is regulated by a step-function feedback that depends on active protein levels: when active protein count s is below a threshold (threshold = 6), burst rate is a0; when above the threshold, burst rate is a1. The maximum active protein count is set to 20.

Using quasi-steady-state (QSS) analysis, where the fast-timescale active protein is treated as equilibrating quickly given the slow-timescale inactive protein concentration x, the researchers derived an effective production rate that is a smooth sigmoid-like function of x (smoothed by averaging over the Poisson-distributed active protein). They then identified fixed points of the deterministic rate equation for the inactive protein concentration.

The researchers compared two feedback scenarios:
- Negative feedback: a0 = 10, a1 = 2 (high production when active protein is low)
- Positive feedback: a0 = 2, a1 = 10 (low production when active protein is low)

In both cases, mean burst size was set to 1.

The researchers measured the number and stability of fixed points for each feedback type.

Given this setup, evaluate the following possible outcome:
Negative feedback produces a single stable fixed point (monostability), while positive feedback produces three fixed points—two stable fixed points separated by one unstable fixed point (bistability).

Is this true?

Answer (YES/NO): YES